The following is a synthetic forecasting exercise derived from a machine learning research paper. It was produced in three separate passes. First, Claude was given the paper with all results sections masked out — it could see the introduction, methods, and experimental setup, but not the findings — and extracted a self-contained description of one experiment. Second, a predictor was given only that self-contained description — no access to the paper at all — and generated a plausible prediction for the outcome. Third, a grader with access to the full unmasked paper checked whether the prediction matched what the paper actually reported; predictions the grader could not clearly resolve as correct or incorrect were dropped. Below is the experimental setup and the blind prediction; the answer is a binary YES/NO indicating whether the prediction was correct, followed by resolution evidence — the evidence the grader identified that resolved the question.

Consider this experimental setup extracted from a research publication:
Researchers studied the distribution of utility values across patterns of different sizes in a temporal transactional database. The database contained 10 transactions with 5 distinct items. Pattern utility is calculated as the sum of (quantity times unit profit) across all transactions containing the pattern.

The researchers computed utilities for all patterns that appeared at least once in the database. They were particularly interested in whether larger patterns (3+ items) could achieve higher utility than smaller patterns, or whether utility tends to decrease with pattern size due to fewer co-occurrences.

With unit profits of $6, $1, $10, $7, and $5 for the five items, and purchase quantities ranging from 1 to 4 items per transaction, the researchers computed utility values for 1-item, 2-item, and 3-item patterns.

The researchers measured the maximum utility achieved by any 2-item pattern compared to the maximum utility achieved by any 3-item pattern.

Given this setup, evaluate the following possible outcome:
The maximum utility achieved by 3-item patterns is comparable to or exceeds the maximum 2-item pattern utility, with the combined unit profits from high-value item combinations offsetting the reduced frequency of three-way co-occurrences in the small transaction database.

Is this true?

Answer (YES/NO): NO